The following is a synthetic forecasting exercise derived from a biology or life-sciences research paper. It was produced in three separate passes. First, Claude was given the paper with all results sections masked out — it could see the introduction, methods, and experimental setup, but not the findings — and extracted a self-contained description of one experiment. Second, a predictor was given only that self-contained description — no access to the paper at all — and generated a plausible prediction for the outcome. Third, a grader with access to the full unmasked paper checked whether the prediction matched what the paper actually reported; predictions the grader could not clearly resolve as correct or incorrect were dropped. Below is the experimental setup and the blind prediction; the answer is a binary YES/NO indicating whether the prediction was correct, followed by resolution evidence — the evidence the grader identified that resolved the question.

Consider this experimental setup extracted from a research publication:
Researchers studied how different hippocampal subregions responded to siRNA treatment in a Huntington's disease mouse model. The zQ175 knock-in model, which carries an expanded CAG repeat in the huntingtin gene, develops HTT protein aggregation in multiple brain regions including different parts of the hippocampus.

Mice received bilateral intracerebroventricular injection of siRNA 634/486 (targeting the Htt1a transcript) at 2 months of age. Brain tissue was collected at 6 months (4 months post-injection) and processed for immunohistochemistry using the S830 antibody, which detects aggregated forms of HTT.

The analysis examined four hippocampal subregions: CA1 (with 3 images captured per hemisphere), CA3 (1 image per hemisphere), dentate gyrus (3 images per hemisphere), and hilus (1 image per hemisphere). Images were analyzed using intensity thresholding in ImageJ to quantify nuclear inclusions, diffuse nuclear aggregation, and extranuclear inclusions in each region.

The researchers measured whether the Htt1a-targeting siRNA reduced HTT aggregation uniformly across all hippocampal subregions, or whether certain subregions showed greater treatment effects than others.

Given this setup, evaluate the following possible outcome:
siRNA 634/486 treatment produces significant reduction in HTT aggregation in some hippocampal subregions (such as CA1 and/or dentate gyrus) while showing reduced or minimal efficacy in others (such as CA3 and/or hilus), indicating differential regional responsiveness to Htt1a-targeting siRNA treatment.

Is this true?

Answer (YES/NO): NO